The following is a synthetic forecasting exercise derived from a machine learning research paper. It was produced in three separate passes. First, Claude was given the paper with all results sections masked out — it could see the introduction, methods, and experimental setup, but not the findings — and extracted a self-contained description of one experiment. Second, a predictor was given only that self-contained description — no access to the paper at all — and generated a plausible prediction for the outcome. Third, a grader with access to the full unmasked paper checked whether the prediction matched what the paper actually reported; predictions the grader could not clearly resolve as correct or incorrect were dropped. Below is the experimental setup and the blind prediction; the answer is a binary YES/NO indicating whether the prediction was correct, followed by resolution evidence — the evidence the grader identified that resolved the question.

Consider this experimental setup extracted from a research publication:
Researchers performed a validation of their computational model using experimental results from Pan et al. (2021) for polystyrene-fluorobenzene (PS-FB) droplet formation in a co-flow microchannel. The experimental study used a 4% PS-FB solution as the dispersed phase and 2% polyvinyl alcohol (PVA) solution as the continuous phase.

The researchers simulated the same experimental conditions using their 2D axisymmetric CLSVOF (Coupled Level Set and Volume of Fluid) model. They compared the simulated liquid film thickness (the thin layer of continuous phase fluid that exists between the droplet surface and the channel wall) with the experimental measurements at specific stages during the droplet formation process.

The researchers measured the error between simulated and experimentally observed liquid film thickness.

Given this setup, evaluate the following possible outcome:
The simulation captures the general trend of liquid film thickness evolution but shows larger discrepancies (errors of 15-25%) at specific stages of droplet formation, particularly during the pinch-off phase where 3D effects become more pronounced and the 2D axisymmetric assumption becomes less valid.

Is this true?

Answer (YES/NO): NO